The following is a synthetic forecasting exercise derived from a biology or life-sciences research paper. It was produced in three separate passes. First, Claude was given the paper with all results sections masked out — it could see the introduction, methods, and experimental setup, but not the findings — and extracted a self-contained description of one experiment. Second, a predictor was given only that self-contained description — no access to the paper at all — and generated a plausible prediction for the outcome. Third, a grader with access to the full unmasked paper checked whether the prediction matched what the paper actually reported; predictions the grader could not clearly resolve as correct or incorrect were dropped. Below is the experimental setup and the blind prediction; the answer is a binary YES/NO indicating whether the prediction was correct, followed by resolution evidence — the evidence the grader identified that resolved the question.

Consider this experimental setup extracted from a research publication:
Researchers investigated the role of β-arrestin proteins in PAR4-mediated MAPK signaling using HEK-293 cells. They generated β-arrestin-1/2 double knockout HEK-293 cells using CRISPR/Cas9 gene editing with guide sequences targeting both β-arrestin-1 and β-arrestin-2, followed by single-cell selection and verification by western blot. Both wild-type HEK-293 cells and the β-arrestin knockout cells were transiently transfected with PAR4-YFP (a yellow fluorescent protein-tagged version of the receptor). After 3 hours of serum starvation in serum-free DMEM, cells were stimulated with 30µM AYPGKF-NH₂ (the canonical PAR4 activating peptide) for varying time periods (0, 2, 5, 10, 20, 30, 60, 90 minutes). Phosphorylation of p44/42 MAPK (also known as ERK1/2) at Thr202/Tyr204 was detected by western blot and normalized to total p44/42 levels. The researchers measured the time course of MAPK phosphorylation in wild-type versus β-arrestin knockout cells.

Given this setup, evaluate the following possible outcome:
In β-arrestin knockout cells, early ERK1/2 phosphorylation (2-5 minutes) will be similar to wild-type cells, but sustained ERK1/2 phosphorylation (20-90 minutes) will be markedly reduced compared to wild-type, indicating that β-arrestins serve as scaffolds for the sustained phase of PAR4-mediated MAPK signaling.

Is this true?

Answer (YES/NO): NO